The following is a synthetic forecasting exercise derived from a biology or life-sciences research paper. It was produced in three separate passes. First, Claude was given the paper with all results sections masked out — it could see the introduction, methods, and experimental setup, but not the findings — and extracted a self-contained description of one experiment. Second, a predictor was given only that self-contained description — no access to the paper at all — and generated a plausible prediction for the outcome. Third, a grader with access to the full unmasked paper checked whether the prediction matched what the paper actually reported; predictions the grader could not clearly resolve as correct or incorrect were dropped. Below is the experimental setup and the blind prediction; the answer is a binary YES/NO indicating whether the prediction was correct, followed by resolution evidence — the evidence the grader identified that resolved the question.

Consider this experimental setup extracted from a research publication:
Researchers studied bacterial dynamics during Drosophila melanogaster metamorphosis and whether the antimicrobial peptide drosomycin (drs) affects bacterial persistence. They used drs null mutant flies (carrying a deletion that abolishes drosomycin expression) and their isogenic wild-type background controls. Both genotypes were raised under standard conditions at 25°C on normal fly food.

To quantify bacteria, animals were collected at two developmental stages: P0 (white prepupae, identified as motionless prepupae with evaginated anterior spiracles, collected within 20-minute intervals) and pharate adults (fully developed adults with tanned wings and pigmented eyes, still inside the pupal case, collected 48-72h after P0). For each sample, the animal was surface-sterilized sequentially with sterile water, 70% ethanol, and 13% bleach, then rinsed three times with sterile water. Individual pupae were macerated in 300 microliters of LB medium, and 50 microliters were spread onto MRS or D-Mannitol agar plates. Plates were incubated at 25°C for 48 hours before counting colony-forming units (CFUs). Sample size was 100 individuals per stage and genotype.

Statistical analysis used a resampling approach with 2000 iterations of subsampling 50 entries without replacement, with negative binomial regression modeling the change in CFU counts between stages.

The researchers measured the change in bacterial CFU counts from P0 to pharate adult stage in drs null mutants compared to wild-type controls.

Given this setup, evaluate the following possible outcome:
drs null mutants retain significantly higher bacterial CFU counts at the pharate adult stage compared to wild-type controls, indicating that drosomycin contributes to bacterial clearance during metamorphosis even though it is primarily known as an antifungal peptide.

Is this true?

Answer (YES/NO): YES